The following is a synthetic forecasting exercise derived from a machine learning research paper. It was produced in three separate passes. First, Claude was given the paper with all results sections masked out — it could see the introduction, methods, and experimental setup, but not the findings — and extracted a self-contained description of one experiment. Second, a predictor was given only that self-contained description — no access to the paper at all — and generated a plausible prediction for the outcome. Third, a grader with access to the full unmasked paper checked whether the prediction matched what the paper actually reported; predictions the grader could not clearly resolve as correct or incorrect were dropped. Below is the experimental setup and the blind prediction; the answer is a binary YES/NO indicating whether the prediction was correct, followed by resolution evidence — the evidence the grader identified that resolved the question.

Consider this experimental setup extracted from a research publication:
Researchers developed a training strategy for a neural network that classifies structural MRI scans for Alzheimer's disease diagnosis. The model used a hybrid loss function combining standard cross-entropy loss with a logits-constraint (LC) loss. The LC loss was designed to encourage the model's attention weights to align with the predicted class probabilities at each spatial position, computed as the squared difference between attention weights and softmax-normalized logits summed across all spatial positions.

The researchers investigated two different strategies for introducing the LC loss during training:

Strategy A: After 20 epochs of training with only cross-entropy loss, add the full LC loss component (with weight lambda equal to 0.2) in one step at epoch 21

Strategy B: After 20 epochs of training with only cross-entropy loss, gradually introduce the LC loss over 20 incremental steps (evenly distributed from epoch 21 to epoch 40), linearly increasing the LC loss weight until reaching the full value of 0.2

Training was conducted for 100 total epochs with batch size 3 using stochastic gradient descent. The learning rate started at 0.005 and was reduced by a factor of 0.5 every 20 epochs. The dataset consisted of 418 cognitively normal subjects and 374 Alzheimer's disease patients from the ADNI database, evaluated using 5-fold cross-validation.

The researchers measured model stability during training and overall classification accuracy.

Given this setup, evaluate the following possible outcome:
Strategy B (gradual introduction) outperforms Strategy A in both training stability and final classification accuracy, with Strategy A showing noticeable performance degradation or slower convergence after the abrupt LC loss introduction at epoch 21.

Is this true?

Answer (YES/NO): YES